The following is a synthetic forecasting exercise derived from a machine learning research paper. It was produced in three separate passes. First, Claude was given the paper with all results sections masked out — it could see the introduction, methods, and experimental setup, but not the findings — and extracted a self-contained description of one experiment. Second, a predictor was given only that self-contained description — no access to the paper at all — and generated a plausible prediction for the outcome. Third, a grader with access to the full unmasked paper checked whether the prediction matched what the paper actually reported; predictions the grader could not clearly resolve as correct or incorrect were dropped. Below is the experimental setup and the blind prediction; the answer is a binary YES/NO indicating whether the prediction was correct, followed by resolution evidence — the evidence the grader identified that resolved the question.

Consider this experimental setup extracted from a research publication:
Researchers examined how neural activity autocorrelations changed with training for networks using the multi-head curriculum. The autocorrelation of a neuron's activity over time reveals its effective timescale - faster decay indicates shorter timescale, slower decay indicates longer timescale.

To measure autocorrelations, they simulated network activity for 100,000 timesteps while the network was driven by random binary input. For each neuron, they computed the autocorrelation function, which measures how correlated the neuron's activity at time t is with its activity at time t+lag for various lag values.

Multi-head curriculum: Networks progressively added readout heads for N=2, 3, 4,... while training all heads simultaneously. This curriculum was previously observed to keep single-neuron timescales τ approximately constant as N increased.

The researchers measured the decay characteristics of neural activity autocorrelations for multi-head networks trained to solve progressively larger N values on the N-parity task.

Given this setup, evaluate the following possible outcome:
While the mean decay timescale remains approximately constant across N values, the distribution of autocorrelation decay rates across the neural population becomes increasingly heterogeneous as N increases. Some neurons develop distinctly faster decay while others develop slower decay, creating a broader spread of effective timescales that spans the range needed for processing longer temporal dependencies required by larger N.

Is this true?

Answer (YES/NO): NO